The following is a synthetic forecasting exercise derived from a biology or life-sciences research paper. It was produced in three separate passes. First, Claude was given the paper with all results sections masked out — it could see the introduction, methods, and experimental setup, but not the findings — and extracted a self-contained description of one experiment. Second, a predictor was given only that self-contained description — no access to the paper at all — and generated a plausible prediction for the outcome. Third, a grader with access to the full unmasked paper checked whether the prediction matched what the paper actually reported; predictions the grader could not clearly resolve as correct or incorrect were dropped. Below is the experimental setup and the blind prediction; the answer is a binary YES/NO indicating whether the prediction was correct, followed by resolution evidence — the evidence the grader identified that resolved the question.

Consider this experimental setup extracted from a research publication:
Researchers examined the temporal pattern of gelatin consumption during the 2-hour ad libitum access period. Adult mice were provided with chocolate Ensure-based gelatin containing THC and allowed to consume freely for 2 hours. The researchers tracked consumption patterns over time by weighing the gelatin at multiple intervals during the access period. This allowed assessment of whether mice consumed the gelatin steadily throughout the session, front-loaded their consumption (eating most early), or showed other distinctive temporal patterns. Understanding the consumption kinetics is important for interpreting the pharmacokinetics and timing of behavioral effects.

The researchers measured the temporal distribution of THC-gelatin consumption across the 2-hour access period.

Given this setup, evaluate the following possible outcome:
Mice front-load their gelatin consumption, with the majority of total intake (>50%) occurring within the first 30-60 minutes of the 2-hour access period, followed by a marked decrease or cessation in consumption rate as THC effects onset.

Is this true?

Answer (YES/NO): YES